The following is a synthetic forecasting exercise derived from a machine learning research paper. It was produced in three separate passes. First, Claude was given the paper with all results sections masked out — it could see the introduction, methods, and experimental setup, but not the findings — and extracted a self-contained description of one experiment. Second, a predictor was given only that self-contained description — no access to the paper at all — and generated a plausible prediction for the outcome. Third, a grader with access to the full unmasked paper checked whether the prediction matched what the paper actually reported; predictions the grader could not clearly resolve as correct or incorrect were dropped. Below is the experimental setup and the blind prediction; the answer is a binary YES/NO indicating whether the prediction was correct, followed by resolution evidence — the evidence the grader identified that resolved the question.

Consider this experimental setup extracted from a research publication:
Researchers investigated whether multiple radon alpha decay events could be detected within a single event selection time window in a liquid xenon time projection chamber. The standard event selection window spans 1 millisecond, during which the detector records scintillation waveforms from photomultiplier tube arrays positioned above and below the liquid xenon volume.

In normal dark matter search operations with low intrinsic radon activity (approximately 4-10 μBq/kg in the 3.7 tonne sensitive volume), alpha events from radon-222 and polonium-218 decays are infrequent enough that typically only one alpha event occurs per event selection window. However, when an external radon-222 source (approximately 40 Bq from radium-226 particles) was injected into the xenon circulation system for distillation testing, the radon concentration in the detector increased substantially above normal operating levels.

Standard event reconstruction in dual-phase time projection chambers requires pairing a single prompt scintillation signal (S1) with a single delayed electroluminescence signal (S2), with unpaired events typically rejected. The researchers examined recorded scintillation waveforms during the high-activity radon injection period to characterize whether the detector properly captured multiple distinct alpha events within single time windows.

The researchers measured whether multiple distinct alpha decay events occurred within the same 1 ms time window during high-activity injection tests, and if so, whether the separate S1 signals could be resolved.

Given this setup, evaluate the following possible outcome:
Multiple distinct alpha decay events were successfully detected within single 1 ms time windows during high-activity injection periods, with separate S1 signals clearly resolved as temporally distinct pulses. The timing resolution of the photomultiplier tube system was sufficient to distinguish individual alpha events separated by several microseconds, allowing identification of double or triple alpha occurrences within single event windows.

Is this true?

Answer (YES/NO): YES